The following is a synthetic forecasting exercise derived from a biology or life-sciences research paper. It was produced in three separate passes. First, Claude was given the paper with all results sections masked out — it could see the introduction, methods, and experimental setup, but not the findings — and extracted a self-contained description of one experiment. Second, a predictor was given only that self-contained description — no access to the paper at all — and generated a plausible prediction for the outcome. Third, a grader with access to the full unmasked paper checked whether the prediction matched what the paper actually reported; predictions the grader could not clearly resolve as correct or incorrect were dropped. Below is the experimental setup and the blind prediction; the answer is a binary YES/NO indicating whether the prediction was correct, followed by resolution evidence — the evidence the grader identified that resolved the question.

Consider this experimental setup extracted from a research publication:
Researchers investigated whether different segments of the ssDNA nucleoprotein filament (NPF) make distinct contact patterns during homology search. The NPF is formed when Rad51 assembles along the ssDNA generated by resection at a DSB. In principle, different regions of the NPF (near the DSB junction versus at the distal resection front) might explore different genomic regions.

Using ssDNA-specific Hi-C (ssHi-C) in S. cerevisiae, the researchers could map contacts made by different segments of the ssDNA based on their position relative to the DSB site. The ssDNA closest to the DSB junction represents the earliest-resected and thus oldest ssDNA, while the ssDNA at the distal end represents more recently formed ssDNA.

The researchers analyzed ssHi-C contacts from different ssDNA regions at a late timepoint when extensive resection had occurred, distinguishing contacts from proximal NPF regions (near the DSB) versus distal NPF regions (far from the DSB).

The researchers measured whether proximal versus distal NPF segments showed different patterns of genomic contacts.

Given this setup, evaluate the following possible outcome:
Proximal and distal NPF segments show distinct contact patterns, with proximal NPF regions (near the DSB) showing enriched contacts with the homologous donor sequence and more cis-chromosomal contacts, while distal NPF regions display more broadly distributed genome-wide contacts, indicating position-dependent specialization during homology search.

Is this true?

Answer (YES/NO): NO